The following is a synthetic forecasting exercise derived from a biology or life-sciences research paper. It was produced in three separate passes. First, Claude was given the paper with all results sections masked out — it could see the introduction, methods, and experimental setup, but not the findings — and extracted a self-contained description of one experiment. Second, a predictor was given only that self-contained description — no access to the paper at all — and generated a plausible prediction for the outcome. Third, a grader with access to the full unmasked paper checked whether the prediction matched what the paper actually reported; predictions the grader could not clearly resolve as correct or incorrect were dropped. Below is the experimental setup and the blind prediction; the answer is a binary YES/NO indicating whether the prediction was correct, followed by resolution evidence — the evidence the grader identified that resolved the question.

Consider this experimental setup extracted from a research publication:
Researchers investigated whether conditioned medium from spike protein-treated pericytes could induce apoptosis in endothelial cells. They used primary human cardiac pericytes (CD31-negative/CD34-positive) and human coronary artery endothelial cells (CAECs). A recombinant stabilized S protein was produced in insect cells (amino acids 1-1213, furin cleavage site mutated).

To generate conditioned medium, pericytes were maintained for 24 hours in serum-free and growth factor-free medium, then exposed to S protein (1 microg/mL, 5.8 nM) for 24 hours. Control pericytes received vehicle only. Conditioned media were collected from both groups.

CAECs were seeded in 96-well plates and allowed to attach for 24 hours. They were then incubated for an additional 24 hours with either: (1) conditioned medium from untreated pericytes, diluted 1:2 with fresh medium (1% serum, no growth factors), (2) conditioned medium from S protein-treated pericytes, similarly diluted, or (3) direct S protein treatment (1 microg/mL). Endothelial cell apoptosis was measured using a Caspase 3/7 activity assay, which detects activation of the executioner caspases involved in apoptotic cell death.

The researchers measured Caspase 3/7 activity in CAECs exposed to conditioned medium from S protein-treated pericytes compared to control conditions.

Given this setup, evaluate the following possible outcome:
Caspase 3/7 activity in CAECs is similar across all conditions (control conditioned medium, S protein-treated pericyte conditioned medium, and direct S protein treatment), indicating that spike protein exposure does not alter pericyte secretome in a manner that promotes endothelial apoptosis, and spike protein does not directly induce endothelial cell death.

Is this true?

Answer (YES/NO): NO